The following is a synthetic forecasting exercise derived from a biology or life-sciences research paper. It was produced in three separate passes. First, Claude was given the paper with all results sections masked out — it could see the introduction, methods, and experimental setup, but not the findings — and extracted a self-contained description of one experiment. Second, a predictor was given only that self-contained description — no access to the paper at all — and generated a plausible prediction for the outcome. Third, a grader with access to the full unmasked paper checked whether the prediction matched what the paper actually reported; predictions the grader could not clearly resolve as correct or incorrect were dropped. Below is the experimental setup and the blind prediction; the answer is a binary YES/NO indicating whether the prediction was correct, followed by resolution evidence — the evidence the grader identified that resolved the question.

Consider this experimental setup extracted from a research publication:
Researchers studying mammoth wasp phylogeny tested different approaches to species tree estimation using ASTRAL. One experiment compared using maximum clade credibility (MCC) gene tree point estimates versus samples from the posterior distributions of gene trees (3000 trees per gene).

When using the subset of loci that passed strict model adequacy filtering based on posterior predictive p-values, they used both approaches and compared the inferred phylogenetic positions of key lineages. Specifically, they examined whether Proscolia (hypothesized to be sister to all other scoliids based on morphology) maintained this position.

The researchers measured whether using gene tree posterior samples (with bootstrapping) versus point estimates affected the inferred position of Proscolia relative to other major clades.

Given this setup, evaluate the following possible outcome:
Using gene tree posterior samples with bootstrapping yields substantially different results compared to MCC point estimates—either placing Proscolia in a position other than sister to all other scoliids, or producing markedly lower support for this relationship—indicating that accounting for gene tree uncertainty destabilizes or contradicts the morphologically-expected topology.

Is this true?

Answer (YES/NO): NO